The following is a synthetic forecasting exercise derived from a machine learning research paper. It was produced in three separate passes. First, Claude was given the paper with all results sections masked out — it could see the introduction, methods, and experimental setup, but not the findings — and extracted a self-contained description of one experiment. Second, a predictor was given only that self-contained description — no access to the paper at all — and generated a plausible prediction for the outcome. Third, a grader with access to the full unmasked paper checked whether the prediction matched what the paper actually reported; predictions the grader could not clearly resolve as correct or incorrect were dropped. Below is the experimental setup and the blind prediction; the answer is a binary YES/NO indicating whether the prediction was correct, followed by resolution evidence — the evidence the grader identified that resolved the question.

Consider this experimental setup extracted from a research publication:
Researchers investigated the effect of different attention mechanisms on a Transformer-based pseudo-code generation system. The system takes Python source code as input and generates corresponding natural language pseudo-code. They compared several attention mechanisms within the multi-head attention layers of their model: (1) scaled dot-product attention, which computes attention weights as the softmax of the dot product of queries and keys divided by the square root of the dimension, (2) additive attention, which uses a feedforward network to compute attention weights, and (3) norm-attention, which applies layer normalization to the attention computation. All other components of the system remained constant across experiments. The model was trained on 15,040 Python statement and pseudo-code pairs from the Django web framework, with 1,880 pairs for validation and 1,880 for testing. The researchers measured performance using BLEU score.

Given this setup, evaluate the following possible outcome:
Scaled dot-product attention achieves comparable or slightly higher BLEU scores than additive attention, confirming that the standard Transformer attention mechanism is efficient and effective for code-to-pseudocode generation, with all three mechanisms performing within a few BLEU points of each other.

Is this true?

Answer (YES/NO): NO